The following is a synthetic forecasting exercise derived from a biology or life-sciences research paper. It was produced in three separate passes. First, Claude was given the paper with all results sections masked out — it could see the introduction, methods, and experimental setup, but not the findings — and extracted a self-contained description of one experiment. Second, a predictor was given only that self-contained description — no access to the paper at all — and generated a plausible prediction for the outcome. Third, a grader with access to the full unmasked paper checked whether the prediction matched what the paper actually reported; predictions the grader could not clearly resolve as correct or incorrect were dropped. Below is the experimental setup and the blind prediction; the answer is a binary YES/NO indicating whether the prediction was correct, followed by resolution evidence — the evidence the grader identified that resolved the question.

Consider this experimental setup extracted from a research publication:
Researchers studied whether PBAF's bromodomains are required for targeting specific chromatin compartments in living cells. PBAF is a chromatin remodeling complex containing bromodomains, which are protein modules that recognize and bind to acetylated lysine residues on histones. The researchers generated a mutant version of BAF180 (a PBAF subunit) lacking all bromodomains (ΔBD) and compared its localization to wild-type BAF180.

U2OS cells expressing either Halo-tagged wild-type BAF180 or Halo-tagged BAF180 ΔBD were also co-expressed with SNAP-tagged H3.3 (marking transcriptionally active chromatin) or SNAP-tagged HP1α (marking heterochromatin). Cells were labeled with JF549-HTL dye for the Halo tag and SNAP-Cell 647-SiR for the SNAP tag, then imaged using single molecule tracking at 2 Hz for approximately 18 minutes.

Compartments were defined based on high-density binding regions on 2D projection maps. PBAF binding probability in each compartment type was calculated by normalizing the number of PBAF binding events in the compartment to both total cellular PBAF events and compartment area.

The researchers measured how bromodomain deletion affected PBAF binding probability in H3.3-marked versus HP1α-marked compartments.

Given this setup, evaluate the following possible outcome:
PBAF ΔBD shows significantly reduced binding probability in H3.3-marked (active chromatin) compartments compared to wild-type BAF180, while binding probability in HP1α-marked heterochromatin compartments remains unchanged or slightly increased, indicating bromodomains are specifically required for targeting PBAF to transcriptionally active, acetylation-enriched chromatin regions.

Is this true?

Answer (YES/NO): NO